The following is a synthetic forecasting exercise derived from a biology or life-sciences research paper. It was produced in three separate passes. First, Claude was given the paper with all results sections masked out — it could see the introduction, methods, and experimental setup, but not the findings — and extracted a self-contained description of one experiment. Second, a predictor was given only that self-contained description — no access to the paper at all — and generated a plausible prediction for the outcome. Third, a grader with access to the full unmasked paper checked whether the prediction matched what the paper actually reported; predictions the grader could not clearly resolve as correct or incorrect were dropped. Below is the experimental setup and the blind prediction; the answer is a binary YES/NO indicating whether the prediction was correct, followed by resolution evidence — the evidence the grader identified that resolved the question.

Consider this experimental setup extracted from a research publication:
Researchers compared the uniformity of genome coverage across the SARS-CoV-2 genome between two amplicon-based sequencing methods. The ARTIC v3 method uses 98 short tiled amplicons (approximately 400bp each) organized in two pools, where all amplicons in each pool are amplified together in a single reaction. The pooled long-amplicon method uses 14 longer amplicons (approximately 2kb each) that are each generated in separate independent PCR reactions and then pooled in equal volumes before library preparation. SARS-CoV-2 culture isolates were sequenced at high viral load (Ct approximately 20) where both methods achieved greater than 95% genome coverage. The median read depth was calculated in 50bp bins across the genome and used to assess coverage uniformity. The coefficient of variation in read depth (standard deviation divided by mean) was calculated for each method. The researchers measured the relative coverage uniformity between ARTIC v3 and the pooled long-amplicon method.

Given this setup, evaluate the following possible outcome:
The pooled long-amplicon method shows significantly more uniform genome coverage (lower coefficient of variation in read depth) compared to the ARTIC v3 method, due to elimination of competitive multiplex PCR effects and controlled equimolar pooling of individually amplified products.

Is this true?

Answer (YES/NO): NO